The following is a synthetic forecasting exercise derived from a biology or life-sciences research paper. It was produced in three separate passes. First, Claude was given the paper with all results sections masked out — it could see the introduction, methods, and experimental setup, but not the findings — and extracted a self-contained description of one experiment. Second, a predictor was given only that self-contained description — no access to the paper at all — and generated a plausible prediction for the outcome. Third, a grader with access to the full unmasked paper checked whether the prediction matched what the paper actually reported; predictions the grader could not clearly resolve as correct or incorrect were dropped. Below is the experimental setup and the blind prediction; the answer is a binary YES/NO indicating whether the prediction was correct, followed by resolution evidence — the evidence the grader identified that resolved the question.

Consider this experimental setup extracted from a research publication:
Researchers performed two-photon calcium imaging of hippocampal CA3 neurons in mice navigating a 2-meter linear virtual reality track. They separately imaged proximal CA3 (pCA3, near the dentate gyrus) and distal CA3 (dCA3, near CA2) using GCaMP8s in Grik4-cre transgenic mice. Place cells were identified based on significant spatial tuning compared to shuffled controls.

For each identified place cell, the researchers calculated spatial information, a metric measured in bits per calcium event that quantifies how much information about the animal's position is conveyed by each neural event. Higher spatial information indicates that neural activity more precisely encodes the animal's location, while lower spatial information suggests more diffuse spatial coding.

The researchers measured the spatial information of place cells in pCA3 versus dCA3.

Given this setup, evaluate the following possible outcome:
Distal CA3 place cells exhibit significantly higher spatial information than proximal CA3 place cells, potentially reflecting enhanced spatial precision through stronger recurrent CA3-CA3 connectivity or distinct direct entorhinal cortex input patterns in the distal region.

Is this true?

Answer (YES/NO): NO